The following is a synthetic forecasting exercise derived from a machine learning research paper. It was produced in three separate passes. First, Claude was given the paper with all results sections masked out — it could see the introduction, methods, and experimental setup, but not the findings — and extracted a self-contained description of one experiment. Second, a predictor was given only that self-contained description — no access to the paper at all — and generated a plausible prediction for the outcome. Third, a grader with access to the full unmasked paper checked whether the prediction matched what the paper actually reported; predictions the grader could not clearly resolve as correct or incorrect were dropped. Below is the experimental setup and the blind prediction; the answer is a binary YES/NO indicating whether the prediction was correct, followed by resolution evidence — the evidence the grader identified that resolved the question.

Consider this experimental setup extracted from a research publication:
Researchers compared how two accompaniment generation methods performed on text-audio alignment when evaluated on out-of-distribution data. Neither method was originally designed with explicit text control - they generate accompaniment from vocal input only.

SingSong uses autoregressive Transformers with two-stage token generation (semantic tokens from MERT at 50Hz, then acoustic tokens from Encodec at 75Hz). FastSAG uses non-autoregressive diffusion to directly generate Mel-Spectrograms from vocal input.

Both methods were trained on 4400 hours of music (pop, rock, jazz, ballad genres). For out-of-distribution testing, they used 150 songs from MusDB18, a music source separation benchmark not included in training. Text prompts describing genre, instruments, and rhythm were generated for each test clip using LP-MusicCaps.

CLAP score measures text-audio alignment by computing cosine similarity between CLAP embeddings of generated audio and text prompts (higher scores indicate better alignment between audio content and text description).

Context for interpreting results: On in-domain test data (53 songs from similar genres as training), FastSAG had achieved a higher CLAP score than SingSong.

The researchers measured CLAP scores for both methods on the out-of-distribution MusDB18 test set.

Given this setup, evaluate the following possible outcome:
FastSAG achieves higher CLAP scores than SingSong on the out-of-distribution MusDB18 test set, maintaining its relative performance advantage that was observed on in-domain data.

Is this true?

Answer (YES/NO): NO